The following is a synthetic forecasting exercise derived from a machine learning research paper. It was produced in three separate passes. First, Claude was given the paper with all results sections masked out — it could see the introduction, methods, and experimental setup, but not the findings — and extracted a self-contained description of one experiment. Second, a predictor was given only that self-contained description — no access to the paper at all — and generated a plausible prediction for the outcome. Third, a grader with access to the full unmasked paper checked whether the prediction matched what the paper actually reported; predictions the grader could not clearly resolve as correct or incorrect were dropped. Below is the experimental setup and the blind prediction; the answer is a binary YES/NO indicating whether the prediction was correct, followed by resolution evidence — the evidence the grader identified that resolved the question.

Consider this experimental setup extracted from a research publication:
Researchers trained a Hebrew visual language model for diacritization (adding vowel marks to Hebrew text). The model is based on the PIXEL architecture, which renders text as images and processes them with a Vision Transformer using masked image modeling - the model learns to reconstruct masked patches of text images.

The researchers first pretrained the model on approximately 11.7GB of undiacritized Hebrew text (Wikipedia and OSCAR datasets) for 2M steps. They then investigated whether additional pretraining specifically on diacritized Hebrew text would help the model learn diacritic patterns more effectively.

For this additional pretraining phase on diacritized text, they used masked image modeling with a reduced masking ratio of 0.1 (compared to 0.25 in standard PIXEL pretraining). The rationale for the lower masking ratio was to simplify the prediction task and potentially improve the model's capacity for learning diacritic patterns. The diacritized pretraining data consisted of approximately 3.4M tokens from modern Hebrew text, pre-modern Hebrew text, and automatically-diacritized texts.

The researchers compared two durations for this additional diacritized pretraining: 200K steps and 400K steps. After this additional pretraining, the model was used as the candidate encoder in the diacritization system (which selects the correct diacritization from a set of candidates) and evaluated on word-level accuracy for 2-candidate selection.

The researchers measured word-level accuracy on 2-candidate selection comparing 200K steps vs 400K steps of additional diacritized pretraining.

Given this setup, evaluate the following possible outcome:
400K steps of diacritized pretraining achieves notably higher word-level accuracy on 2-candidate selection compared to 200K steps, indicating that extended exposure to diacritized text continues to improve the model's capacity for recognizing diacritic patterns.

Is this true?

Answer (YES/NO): NO